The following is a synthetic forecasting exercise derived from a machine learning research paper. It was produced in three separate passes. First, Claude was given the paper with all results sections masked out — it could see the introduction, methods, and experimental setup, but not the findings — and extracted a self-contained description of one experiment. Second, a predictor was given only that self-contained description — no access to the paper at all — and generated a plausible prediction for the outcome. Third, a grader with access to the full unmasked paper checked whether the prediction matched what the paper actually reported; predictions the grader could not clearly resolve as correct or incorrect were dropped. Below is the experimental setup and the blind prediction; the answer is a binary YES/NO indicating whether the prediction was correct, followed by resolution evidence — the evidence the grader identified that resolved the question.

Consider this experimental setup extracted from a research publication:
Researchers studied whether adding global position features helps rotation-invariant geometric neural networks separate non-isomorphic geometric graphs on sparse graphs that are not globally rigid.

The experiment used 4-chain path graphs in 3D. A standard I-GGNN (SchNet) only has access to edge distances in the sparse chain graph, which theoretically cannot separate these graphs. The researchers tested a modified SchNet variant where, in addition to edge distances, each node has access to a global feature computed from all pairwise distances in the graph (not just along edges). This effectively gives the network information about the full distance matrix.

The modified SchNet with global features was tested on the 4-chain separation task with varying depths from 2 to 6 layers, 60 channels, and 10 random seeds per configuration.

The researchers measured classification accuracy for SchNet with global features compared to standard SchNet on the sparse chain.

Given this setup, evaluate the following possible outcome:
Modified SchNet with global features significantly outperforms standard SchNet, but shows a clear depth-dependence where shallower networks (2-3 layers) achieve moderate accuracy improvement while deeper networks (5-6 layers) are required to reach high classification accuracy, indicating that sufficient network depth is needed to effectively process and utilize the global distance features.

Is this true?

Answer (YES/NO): NO